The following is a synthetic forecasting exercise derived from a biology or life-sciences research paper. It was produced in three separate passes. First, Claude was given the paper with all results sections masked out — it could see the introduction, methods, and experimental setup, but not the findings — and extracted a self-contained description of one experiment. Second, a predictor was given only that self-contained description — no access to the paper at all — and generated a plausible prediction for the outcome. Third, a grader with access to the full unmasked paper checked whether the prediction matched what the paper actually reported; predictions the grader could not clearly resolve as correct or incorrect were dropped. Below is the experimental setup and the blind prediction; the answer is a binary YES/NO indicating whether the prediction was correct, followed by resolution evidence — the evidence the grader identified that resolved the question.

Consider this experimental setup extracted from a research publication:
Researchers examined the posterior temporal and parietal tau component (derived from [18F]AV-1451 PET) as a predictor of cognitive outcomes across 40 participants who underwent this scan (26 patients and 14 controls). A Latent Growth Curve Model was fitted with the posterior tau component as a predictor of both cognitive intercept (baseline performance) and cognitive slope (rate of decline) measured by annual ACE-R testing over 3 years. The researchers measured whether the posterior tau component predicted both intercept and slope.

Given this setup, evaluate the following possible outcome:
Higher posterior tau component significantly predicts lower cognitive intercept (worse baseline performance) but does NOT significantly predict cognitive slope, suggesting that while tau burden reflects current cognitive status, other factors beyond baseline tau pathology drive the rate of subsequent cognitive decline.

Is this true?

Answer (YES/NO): NO